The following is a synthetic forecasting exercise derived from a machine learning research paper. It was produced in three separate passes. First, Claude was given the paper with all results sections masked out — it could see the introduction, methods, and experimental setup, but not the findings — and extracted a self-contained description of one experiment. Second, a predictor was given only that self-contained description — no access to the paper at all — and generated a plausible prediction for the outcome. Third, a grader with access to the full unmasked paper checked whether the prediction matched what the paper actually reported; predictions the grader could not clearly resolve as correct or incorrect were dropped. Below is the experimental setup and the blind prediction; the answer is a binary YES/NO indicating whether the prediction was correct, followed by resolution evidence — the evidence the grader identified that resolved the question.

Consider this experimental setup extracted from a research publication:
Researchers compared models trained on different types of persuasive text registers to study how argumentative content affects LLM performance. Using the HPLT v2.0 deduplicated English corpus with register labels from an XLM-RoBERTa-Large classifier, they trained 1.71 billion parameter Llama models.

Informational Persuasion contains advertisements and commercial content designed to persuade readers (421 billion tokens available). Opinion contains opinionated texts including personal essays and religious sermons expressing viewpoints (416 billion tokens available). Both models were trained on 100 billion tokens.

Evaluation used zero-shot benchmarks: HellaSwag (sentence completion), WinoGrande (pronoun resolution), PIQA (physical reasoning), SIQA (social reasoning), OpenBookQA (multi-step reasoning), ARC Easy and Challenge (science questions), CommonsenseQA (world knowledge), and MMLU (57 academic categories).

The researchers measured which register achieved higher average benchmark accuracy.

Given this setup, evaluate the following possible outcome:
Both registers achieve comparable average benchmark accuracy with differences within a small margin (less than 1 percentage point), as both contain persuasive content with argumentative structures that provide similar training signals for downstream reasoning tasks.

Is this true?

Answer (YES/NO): NO